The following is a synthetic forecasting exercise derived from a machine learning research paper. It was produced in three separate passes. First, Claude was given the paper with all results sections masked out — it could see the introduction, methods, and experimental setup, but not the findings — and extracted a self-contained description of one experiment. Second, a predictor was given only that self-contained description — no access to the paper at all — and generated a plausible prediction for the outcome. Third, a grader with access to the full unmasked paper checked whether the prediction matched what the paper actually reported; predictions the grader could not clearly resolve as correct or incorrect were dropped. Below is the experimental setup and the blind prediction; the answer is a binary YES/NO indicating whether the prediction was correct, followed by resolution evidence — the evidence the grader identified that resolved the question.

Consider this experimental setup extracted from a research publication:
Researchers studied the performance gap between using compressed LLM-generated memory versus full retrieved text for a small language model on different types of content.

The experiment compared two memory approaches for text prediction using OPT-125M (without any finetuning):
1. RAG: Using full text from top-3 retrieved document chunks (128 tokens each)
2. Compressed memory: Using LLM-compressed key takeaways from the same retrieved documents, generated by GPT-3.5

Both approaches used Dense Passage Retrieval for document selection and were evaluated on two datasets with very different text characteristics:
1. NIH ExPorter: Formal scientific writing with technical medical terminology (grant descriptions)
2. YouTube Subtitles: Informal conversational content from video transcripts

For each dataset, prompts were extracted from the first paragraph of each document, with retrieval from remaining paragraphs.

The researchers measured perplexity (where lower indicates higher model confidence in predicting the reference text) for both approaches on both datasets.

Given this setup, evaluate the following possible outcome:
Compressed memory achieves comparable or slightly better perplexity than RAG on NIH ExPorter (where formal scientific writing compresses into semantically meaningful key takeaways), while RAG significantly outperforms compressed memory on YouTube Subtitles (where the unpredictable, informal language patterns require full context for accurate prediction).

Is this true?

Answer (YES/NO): NO